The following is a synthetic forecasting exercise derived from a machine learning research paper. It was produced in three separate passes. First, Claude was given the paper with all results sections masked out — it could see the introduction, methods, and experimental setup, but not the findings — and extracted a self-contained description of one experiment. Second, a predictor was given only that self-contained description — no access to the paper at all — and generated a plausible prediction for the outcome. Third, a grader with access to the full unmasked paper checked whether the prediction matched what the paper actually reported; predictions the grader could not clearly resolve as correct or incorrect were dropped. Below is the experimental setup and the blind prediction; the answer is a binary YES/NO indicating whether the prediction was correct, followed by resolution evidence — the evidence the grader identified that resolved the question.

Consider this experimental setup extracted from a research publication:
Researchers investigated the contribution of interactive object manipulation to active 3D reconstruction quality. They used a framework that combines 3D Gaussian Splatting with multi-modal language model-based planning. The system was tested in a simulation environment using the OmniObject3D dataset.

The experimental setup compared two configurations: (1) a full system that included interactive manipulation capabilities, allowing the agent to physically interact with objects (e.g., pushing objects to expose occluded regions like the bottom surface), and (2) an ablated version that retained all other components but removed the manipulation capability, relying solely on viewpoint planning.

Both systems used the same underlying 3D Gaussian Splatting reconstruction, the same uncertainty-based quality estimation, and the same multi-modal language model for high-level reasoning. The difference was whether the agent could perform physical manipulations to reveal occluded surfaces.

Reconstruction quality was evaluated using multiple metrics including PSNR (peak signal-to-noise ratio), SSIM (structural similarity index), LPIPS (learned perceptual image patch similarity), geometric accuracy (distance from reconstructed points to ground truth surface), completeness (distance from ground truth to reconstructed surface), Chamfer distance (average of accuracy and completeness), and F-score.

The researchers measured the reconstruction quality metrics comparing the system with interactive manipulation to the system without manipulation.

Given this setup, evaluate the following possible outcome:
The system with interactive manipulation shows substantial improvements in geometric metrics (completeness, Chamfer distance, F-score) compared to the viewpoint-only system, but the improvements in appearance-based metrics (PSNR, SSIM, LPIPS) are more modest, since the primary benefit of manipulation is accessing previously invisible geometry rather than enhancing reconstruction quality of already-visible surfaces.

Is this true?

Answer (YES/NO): YES